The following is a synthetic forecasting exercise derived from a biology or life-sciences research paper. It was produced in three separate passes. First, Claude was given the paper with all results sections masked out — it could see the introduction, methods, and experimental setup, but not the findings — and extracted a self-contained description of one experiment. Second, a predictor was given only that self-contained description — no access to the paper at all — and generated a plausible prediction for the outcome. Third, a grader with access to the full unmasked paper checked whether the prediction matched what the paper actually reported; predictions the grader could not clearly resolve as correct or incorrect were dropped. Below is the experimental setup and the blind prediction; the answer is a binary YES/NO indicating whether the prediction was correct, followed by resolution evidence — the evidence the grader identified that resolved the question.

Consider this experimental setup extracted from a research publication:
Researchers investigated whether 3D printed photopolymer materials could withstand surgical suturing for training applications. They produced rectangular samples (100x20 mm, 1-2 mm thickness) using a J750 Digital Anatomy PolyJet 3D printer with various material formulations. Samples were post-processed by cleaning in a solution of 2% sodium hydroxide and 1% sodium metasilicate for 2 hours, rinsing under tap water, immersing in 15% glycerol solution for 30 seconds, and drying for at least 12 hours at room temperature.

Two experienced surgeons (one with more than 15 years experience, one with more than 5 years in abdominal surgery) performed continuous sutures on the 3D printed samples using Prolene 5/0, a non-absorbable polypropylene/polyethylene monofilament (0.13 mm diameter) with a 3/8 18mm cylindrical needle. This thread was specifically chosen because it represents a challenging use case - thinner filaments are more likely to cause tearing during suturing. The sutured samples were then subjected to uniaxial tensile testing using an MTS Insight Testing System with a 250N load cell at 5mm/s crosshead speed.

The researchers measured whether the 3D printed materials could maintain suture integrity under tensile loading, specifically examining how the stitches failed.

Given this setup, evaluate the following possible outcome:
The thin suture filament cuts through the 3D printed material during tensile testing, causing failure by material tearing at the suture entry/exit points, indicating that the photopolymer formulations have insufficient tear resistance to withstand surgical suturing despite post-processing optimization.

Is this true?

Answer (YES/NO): YES